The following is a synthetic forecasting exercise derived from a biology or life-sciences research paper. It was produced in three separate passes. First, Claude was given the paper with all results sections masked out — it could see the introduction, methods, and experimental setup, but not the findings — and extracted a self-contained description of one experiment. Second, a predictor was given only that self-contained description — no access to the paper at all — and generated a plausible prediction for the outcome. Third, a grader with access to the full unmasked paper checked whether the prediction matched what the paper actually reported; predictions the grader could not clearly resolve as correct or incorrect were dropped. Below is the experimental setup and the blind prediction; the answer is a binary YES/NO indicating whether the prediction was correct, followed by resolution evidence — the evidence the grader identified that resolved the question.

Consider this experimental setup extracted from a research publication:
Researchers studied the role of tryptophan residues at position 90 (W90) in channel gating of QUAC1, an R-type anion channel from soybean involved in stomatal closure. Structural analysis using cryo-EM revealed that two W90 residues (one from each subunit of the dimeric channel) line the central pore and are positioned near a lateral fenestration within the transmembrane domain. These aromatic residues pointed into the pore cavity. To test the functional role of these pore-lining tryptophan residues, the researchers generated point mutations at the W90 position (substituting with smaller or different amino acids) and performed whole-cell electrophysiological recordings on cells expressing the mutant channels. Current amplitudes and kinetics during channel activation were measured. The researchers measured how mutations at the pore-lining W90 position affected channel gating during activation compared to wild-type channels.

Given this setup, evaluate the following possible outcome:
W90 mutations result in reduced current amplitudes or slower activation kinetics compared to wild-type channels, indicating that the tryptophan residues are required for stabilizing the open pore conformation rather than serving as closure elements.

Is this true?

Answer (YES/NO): NO